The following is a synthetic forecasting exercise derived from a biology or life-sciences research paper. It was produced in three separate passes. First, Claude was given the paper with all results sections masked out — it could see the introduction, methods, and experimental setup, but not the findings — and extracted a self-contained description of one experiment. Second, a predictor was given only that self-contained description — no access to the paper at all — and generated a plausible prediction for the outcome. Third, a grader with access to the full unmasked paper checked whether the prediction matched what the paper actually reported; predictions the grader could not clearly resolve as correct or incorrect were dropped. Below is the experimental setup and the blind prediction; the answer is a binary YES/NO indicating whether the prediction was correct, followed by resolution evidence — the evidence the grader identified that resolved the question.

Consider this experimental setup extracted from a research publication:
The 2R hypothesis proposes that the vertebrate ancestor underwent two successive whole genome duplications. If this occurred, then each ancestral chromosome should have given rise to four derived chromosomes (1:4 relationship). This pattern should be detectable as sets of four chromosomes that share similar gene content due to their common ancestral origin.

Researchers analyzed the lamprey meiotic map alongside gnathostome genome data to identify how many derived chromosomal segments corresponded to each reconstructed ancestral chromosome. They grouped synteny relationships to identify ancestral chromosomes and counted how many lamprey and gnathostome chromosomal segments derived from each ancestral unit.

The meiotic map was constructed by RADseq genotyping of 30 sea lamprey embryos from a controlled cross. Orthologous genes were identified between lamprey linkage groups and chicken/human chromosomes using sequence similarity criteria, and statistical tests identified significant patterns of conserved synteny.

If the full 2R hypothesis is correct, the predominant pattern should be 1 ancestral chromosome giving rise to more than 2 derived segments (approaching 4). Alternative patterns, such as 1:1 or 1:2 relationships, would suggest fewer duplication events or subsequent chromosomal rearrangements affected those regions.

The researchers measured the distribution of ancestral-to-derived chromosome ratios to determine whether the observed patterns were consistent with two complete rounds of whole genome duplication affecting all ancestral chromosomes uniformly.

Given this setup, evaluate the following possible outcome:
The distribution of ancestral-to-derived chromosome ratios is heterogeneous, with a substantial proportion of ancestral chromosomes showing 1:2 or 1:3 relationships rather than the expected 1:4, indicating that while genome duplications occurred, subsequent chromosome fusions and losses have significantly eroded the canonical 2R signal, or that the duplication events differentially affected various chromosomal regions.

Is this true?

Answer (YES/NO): NO